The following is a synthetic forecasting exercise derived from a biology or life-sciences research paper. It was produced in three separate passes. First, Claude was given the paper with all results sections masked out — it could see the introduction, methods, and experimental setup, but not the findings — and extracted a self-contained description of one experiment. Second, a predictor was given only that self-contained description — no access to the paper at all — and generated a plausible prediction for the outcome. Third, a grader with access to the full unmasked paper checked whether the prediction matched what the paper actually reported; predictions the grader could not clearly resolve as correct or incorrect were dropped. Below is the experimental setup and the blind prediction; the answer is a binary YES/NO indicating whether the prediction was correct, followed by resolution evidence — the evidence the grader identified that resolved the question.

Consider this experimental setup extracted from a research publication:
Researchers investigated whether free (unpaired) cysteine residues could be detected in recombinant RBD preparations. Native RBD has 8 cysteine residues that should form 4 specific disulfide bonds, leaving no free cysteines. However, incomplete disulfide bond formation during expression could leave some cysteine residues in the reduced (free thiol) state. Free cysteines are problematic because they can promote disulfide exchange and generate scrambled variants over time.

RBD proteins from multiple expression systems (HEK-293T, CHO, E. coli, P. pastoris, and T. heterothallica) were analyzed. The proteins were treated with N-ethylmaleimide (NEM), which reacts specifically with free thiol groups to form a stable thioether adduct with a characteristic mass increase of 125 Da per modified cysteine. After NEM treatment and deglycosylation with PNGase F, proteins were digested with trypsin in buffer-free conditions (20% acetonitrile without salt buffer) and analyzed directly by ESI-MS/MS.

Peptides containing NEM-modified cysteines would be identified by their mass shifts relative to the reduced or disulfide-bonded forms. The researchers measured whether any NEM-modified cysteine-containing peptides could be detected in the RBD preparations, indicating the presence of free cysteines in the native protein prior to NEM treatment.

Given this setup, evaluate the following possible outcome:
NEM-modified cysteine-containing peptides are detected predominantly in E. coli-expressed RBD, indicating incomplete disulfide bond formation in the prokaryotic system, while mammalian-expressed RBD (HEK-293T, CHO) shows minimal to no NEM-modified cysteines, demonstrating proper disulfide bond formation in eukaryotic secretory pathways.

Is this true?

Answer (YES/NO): NO